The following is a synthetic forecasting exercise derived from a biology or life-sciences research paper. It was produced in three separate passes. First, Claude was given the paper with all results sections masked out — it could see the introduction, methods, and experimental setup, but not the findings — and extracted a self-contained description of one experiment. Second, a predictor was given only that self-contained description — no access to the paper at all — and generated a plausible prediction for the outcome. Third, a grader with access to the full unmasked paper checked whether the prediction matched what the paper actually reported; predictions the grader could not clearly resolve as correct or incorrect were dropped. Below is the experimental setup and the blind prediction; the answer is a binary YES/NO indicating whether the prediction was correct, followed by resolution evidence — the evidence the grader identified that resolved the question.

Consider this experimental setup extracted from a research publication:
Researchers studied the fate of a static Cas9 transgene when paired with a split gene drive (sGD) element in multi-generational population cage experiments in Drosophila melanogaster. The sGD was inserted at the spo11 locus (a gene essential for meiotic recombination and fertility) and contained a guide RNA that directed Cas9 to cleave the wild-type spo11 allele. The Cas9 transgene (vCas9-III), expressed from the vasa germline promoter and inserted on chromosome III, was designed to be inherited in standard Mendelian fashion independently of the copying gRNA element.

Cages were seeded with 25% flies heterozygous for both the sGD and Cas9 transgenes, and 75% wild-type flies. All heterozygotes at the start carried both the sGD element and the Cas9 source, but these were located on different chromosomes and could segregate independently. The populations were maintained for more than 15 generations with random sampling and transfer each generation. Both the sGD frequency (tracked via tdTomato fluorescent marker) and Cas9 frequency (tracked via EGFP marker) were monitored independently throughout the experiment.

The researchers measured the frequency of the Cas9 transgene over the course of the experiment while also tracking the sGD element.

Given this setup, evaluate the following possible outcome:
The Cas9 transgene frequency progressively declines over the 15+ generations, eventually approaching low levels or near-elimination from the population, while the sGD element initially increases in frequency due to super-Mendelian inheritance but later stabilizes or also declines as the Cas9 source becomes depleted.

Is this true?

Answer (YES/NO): YES